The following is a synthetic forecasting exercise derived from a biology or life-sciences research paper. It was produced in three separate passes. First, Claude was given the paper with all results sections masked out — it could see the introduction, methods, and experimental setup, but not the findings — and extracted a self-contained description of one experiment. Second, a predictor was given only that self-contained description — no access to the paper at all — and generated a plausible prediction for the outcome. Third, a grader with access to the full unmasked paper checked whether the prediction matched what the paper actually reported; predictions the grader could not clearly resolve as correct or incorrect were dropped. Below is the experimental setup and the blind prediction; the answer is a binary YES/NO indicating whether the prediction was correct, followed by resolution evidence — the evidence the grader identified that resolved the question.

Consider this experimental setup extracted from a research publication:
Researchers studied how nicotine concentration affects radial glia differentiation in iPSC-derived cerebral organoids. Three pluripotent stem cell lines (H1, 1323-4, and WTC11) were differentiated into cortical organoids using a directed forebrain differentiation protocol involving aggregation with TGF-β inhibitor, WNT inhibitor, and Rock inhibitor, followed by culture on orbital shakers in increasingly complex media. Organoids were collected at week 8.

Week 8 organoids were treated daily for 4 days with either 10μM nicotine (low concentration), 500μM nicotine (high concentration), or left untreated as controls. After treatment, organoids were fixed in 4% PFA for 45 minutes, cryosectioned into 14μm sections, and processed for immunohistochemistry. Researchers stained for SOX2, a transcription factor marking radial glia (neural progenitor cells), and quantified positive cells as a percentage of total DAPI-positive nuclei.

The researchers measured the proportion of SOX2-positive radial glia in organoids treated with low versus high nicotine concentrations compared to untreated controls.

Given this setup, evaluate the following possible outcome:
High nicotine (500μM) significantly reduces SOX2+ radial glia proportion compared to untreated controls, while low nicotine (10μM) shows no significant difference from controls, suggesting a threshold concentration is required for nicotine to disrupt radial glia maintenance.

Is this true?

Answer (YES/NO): NO